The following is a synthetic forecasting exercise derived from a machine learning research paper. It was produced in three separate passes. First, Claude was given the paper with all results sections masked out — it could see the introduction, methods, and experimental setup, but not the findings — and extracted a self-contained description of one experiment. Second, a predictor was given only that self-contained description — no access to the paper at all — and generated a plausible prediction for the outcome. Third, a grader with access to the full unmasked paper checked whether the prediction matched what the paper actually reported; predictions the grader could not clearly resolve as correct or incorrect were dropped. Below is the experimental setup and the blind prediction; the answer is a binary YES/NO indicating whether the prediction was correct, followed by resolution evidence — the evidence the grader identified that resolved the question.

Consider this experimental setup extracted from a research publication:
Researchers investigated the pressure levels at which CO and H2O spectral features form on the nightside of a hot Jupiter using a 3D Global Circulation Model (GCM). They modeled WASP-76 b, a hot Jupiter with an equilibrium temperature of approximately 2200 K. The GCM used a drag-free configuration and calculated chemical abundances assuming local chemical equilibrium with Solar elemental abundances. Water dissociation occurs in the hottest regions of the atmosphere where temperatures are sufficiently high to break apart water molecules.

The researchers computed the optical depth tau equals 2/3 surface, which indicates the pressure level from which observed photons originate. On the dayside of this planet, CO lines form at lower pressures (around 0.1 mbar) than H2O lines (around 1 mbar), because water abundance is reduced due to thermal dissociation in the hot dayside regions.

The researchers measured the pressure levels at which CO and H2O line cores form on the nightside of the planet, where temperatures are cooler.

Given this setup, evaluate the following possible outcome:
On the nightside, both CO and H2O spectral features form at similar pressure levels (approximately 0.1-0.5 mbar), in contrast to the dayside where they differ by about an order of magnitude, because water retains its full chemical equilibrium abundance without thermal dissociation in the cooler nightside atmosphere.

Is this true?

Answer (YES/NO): NO